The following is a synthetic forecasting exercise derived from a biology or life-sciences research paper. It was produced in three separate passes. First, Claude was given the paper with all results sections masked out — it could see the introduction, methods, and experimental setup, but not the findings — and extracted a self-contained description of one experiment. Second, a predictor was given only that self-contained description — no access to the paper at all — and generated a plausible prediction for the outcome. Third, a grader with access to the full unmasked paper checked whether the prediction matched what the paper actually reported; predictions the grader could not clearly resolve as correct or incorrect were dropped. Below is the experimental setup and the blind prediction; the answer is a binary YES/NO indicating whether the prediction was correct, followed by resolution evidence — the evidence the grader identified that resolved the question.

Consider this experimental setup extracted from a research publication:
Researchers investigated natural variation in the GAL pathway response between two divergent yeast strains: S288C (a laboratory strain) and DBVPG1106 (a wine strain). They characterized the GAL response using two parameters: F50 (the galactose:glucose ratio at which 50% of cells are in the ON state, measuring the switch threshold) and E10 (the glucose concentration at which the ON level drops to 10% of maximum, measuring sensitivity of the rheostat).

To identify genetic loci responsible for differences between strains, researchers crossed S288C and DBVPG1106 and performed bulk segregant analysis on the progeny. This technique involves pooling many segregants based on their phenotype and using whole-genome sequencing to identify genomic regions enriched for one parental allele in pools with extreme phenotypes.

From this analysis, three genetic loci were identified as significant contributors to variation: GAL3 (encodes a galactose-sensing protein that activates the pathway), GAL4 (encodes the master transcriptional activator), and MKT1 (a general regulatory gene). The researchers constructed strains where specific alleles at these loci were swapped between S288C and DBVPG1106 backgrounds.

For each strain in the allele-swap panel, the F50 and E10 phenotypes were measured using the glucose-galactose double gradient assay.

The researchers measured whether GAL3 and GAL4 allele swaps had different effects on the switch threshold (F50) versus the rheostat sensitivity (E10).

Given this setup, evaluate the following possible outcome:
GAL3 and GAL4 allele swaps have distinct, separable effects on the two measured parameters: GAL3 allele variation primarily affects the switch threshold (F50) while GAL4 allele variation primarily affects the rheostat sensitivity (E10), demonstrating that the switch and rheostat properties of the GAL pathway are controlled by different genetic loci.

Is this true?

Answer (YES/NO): YES